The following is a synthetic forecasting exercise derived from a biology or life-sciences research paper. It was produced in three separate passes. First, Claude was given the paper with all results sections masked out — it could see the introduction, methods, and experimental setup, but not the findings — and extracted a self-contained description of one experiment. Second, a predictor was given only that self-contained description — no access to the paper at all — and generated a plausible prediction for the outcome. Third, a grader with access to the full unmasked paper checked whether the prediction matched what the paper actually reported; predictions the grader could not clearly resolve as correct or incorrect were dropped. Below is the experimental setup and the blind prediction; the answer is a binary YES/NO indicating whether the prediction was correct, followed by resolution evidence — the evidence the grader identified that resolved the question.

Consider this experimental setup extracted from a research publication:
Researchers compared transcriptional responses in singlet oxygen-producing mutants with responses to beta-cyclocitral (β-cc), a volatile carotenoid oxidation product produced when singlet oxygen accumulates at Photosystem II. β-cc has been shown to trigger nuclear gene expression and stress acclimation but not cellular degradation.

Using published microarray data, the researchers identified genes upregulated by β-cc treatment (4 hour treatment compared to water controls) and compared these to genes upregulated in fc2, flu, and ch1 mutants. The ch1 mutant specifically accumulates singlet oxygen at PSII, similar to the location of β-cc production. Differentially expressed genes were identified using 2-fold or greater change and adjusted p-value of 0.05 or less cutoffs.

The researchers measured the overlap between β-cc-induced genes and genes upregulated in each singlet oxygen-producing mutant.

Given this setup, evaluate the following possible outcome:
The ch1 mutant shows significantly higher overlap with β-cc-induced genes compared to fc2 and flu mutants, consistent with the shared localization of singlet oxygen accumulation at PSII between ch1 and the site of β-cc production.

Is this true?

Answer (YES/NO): YES